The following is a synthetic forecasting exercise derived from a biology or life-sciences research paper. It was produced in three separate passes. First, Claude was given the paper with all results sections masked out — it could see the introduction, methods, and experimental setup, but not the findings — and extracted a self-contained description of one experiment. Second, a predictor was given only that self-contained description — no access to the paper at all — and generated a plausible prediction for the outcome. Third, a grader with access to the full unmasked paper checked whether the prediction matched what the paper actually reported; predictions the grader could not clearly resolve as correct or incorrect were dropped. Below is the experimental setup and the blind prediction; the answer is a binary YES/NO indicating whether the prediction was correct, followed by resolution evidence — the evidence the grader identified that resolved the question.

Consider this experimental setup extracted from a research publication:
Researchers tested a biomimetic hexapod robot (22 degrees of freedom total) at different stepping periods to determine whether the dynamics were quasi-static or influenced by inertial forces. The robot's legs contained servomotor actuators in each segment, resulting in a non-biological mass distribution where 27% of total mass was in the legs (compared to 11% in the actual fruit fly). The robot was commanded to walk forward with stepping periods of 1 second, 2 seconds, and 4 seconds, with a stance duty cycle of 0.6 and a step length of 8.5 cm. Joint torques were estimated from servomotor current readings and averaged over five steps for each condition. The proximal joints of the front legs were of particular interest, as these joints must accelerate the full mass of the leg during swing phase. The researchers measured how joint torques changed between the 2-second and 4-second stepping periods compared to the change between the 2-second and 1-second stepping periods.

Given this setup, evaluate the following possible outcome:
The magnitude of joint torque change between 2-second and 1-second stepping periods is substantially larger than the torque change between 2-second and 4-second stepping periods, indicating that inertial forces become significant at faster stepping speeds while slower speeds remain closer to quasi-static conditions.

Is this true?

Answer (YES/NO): YES